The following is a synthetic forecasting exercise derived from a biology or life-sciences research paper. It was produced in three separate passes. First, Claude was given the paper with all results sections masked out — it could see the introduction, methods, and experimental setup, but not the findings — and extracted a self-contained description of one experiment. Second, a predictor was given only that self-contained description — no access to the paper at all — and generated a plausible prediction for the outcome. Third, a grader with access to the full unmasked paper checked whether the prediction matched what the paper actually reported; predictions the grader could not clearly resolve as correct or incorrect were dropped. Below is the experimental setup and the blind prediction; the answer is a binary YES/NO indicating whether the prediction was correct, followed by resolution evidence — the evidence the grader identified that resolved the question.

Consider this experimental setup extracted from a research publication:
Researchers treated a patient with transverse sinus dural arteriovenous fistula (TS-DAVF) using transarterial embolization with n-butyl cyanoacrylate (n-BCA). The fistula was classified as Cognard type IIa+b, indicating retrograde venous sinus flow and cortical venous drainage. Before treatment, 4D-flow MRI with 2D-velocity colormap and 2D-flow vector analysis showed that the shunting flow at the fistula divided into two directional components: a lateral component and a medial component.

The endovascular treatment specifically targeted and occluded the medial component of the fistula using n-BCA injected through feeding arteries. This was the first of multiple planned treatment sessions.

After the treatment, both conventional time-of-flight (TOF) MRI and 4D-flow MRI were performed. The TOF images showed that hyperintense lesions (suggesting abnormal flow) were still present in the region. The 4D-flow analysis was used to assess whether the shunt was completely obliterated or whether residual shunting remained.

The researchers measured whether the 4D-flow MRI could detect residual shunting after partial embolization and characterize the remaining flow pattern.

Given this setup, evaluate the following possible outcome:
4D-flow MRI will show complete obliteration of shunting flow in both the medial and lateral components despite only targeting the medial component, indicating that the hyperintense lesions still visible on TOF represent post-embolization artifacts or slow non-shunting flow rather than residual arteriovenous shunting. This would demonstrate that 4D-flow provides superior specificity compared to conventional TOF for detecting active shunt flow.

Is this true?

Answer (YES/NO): NO